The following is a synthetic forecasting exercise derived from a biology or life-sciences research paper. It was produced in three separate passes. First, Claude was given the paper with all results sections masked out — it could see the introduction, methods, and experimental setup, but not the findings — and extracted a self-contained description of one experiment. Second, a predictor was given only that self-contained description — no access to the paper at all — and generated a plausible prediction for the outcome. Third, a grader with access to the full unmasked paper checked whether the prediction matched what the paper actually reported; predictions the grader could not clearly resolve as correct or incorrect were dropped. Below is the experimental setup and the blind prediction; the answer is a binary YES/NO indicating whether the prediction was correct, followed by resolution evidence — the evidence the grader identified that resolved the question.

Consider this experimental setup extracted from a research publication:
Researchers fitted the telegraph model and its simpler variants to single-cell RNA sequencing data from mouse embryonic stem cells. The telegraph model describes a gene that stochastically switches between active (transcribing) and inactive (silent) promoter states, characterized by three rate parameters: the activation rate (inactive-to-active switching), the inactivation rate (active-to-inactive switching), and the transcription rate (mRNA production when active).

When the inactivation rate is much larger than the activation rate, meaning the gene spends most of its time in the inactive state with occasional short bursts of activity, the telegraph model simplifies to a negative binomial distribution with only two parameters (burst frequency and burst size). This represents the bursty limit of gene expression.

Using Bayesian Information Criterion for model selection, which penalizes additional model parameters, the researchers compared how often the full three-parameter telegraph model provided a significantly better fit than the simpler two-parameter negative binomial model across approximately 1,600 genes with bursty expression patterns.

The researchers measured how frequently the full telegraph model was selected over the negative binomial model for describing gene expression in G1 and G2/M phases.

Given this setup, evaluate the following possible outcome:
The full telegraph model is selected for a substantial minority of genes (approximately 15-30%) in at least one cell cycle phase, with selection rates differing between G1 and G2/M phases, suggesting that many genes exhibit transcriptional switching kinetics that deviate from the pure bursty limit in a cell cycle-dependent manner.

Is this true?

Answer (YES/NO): NO